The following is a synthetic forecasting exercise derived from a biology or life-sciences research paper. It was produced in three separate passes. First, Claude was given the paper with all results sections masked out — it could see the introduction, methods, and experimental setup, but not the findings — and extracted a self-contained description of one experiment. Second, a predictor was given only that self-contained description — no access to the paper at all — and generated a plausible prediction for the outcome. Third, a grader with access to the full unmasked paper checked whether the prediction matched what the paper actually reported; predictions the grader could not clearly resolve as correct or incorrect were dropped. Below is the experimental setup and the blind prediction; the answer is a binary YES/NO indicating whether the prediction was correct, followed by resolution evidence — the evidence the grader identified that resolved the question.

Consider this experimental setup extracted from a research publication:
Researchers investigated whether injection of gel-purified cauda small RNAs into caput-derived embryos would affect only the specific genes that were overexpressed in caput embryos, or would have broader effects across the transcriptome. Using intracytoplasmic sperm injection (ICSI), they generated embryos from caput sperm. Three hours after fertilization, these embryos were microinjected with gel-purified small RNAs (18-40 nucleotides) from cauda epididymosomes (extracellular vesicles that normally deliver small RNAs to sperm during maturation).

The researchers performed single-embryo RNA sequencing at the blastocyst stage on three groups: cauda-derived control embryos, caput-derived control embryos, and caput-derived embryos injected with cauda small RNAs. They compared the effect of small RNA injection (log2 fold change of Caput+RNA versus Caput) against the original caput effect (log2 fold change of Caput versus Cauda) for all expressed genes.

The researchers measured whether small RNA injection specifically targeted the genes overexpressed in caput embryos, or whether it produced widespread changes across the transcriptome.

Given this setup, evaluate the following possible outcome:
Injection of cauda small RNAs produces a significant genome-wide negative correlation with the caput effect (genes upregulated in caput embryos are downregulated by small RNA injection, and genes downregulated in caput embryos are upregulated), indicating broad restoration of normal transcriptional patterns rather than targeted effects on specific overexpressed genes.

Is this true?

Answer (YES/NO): NO